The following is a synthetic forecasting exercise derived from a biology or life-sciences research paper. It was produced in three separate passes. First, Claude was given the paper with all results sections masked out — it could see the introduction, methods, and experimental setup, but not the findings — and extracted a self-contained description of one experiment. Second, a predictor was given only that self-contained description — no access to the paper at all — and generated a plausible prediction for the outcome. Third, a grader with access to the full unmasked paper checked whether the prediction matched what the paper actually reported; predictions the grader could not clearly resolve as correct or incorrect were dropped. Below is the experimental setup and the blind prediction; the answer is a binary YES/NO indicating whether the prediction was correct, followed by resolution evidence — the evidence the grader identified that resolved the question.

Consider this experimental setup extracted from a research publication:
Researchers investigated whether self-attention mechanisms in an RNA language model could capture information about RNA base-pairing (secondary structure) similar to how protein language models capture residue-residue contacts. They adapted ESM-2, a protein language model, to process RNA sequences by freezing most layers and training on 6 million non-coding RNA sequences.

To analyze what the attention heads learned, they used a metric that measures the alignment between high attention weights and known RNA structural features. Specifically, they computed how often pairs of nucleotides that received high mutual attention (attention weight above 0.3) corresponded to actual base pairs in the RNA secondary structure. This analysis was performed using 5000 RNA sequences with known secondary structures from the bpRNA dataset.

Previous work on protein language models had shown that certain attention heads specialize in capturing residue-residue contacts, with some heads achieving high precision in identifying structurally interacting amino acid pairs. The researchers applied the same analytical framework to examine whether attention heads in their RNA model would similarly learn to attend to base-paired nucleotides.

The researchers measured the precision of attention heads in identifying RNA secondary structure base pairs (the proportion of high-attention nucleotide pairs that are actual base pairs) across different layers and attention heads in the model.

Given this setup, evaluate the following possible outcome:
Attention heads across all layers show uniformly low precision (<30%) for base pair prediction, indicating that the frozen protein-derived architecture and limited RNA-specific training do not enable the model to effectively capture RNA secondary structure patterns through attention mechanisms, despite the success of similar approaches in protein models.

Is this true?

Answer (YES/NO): NO